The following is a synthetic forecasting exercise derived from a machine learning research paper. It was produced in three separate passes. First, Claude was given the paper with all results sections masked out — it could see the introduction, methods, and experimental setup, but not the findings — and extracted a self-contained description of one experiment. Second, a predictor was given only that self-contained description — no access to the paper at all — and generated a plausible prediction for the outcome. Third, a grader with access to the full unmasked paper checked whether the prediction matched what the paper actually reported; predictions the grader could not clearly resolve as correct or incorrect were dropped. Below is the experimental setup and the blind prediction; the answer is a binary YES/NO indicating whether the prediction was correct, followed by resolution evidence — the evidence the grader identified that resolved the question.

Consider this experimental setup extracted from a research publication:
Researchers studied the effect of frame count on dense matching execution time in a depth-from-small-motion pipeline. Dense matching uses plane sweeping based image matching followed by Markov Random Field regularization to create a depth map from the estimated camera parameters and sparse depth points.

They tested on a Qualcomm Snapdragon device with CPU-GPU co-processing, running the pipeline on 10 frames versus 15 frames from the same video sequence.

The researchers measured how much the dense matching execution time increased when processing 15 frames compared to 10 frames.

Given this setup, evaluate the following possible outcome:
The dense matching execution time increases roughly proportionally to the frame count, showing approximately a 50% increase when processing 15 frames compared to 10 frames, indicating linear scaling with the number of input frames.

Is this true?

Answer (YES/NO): NO